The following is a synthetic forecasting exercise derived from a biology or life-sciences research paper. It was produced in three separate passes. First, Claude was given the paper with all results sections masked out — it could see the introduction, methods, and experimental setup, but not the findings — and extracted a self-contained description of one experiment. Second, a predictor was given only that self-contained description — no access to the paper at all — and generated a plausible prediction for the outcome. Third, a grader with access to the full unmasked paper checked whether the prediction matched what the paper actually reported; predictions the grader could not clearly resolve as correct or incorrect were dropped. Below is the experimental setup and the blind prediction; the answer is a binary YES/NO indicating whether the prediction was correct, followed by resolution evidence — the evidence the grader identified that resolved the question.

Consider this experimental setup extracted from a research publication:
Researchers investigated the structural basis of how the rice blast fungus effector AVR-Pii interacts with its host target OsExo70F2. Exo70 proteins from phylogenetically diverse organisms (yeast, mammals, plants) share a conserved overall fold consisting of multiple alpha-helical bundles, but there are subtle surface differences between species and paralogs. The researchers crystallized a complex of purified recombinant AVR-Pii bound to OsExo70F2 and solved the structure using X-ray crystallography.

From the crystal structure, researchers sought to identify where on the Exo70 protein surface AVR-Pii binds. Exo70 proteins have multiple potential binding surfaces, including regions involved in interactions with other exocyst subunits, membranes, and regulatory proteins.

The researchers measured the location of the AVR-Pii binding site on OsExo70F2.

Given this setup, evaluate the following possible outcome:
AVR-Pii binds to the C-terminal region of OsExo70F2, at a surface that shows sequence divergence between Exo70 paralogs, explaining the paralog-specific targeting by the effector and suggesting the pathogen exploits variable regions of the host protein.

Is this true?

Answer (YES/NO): NO